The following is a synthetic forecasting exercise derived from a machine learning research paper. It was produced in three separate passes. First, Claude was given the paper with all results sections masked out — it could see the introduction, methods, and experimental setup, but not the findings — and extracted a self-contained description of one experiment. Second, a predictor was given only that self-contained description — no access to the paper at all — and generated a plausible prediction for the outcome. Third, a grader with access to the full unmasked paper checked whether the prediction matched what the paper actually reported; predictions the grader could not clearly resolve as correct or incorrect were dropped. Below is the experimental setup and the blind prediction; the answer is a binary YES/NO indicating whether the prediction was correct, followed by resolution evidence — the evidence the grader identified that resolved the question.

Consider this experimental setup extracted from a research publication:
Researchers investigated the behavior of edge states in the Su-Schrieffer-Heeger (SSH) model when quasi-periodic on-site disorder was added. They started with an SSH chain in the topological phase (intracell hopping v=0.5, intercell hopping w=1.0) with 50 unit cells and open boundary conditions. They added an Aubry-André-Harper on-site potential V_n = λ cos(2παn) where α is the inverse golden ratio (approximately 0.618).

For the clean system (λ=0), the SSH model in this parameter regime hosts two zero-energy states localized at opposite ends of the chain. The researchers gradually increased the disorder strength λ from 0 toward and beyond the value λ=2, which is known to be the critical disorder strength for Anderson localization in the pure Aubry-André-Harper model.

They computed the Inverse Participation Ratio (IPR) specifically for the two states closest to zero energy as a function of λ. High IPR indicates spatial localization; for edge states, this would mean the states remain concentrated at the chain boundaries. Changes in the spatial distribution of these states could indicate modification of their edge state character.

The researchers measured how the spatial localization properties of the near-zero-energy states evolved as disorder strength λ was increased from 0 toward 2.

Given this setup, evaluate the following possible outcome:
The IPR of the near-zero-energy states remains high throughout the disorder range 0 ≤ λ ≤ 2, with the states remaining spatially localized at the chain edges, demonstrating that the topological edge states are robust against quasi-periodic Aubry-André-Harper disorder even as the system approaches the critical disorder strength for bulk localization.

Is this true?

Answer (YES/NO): NO